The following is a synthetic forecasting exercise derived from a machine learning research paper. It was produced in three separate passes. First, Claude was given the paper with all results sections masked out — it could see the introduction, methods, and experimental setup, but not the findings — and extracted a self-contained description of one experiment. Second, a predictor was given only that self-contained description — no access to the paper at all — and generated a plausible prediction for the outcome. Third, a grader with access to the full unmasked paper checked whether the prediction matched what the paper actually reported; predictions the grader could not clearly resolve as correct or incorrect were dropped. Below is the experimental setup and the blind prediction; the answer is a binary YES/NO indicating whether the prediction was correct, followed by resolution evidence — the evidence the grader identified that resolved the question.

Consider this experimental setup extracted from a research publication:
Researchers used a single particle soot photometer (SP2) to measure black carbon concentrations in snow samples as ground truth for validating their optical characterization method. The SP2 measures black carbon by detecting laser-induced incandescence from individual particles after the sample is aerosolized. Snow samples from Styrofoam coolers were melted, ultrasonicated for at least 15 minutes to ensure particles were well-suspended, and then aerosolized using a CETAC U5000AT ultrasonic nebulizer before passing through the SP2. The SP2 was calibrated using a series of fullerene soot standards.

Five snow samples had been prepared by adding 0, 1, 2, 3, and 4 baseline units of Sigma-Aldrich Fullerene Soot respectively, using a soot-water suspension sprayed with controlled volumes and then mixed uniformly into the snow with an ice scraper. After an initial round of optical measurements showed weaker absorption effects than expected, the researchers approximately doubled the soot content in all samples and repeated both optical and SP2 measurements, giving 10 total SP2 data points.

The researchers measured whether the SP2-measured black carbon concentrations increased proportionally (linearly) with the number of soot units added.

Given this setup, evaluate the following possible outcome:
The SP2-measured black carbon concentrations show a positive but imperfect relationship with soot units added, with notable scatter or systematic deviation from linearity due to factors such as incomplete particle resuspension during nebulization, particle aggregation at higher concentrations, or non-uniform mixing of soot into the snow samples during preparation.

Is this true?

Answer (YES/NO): YES